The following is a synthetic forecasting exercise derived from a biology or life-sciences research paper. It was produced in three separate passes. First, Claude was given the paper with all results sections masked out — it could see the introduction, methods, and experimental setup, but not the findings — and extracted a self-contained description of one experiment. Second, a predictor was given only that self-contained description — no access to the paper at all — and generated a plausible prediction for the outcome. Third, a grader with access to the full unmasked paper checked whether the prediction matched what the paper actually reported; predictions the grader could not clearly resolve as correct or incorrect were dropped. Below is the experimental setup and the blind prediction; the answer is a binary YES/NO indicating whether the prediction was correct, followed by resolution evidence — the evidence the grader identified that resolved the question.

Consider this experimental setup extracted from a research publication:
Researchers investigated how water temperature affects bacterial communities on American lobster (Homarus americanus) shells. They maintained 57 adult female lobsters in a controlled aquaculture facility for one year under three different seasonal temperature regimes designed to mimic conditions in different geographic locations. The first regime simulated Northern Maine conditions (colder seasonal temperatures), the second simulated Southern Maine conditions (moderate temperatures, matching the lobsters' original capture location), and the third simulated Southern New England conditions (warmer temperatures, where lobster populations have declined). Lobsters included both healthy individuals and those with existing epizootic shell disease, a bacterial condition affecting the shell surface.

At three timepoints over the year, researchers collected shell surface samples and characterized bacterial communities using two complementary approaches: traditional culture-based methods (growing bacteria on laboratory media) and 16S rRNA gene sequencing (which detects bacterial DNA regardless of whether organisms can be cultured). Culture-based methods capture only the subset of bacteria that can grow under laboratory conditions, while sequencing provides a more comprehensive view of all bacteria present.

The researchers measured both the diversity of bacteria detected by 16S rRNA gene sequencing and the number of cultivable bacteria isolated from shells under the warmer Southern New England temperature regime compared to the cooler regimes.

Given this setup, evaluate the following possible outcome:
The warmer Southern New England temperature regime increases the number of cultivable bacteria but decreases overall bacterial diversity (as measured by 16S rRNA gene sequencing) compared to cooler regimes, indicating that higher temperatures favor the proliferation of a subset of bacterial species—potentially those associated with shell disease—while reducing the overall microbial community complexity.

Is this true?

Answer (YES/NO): YES